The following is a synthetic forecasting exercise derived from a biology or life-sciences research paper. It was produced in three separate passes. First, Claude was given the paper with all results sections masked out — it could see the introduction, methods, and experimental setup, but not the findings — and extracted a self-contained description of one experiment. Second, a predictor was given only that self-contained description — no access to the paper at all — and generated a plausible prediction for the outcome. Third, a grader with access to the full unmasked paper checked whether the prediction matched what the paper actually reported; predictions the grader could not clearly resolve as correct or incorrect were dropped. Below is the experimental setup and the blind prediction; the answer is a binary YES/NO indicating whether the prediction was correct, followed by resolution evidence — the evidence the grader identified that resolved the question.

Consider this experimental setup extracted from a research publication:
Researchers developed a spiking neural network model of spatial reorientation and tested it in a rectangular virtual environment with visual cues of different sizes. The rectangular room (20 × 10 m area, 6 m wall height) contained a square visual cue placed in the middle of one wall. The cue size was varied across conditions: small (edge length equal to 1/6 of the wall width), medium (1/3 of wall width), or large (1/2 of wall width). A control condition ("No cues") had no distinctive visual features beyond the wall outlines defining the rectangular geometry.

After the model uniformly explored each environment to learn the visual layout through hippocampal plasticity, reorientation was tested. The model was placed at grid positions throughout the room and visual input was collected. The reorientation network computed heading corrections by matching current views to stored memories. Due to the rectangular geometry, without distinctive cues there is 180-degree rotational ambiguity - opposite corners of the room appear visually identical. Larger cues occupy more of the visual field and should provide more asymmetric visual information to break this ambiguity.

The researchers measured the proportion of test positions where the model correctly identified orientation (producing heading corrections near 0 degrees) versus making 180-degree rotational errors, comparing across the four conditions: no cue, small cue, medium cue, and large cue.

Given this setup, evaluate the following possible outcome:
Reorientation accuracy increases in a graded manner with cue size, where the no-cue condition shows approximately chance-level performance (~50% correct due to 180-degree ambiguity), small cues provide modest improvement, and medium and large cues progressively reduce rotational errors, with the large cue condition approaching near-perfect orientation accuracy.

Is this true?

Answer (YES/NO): NO